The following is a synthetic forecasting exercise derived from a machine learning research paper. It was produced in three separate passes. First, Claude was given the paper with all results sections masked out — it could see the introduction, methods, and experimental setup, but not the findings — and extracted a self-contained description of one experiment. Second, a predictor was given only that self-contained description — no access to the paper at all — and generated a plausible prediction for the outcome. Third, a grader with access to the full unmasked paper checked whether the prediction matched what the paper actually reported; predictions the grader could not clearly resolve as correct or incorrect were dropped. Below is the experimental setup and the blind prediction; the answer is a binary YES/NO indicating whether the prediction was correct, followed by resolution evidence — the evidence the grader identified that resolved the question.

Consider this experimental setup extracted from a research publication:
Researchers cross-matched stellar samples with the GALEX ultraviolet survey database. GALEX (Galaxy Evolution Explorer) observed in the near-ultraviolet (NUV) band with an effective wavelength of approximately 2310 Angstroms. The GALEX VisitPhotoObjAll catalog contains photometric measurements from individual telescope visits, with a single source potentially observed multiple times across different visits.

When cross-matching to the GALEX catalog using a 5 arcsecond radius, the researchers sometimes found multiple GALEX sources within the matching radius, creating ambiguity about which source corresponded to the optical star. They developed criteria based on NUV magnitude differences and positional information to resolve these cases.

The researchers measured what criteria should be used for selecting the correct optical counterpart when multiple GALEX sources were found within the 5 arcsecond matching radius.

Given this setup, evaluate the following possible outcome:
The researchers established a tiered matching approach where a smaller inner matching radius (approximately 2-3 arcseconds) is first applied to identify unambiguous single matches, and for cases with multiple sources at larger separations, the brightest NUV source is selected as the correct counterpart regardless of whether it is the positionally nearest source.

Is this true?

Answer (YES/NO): NO